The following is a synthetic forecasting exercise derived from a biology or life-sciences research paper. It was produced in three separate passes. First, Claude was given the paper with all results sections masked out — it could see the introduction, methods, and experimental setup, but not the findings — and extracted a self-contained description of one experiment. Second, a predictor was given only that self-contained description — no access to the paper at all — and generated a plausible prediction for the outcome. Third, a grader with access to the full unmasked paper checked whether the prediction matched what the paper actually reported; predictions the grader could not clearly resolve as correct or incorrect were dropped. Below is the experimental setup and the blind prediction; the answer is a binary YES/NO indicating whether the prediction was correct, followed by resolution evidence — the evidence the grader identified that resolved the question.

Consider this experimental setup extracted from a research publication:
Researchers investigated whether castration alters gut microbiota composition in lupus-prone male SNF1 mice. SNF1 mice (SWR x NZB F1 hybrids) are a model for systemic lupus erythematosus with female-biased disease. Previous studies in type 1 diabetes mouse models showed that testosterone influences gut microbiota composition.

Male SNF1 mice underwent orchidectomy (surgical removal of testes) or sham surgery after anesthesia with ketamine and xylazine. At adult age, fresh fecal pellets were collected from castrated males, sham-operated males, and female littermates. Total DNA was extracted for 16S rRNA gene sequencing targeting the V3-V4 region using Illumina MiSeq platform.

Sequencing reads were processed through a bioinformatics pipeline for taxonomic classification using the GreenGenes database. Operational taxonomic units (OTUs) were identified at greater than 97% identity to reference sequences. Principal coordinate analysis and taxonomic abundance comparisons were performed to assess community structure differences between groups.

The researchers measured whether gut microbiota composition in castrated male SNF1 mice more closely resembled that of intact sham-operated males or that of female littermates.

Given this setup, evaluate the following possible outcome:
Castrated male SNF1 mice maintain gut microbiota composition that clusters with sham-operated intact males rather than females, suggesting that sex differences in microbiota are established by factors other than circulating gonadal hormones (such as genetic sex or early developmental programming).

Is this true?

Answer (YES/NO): NO